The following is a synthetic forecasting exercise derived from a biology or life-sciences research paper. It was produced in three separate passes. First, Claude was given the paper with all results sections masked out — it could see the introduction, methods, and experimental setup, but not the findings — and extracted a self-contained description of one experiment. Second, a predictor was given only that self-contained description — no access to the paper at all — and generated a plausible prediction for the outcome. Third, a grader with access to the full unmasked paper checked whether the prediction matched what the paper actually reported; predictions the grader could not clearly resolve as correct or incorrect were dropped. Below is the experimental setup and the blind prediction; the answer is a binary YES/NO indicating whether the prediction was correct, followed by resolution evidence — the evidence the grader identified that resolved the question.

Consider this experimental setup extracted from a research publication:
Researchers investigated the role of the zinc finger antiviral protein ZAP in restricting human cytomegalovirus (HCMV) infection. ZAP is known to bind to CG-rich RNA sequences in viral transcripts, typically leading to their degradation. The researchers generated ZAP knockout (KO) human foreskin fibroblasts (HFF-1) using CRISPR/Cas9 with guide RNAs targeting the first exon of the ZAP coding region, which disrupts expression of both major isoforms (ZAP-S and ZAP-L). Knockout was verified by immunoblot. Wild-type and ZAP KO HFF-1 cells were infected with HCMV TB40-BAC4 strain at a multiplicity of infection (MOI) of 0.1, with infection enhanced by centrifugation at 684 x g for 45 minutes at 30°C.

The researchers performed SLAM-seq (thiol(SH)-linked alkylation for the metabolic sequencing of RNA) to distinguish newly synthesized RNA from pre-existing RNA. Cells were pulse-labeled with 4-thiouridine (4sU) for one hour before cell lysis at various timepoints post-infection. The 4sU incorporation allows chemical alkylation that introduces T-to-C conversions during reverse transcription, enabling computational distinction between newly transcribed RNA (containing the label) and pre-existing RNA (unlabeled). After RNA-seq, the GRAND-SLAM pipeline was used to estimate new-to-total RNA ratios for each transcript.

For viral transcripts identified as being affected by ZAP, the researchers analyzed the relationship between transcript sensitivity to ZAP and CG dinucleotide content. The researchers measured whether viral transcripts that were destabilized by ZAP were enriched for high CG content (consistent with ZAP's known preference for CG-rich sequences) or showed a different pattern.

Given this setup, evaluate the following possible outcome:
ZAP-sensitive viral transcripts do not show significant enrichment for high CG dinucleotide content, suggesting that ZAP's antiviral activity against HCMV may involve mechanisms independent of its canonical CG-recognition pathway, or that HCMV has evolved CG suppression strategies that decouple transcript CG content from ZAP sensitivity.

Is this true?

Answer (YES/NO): YES